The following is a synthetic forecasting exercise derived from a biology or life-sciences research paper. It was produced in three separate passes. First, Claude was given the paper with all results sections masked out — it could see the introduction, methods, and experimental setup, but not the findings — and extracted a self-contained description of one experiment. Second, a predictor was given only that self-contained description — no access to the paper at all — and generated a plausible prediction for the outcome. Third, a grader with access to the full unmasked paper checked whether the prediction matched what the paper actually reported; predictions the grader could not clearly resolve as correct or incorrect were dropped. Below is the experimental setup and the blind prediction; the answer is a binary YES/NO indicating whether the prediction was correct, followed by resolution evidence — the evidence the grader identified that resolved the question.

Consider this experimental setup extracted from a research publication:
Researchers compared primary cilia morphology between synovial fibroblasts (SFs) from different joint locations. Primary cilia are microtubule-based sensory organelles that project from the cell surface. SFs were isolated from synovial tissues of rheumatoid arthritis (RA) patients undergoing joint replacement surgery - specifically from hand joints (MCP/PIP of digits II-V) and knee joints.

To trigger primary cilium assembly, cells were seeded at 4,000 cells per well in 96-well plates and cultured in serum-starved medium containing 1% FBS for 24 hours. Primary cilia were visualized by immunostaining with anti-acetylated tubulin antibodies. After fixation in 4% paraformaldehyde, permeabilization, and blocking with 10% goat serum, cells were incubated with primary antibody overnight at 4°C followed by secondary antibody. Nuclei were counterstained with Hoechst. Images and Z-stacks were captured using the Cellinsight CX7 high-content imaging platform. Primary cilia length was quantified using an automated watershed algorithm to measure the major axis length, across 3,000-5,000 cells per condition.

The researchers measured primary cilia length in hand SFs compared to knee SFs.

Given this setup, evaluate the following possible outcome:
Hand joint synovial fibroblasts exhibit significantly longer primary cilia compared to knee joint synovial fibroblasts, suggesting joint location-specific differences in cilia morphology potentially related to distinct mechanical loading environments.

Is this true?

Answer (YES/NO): NO